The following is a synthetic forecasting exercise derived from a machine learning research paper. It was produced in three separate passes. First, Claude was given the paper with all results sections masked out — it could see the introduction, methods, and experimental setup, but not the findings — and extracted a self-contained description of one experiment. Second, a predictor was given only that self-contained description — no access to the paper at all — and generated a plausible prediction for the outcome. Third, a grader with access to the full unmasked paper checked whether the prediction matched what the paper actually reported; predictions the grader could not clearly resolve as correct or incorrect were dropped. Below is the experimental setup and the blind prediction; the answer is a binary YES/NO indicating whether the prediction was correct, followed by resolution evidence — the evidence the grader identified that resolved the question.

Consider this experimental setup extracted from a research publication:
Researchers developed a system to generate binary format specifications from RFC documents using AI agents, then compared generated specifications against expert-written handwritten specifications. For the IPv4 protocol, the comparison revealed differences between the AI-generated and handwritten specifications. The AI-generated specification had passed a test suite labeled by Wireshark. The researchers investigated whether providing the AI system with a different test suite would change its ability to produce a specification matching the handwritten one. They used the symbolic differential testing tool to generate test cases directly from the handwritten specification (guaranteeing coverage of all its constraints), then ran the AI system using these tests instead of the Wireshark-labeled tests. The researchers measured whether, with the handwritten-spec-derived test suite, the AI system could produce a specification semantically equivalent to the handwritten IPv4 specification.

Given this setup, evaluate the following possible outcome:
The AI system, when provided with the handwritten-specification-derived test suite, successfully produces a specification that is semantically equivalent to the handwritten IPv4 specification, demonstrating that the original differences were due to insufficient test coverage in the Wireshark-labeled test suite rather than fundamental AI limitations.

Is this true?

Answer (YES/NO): YES